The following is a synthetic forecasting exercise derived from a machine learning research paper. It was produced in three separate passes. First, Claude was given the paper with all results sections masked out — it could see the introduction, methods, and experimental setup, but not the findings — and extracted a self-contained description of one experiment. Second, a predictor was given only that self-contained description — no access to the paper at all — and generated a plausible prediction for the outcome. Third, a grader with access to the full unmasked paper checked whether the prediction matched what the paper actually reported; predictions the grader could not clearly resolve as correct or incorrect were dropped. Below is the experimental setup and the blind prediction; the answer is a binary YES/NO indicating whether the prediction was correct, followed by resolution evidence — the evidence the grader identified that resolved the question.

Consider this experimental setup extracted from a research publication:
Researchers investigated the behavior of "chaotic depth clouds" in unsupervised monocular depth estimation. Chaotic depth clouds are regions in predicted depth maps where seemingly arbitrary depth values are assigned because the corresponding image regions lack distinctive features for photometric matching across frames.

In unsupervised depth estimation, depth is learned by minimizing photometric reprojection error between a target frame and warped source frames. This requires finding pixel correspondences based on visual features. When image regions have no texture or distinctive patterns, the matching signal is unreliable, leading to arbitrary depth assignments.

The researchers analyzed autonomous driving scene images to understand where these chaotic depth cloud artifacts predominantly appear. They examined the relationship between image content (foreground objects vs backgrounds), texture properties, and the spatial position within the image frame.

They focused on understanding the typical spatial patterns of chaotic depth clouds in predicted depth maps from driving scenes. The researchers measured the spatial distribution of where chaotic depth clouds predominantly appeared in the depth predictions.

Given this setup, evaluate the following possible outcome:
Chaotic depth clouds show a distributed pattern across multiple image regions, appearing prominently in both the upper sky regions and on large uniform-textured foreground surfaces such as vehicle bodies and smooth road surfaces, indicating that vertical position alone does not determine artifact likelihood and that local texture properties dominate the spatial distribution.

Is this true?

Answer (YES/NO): NO